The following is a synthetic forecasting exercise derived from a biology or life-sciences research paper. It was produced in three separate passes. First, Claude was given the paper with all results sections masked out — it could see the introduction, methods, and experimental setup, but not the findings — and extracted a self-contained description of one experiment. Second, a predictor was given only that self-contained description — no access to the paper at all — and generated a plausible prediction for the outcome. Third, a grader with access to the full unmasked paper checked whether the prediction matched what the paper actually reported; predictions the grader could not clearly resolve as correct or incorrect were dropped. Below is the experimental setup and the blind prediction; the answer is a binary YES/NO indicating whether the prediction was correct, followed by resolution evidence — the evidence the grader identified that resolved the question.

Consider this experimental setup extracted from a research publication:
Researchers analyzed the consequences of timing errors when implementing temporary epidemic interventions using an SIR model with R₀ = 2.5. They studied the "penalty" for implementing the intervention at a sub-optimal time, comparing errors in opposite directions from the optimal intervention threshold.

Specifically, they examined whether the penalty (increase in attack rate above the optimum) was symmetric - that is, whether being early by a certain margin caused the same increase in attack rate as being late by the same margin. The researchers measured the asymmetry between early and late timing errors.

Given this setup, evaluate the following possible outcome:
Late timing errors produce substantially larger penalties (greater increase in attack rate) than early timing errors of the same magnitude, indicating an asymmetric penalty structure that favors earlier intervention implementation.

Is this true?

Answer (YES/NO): YES